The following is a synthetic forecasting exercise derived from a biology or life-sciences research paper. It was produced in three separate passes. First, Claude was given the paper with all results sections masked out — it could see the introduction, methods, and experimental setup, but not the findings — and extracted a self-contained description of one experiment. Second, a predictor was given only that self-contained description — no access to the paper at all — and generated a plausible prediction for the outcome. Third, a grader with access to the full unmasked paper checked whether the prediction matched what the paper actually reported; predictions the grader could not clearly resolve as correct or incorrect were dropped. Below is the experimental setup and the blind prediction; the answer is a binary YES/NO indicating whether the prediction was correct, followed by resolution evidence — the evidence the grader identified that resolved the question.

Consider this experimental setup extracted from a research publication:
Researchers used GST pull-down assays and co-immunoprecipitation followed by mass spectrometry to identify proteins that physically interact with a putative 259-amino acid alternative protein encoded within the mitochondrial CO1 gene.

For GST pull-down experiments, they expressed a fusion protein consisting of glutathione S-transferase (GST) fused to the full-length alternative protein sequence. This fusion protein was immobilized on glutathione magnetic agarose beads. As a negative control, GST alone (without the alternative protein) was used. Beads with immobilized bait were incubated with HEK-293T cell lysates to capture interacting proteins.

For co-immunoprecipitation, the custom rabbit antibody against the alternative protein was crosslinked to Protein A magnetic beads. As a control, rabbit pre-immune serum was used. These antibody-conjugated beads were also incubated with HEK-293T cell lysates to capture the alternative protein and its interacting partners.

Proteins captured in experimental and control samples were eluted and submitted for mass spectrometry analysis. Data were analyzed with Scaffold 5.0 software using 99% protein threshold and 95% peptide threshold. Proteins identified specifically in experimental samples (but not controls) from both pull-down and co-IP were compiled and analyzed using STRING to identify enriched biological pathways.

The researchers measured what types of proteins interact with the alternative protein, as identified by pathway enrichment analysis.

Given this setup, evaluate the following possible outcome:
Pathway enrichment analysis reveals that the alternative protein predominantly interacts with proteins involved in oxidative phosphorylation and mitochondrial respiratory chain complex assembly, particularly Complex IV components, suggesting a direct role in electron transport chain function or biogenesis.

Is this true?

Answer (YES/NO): NO